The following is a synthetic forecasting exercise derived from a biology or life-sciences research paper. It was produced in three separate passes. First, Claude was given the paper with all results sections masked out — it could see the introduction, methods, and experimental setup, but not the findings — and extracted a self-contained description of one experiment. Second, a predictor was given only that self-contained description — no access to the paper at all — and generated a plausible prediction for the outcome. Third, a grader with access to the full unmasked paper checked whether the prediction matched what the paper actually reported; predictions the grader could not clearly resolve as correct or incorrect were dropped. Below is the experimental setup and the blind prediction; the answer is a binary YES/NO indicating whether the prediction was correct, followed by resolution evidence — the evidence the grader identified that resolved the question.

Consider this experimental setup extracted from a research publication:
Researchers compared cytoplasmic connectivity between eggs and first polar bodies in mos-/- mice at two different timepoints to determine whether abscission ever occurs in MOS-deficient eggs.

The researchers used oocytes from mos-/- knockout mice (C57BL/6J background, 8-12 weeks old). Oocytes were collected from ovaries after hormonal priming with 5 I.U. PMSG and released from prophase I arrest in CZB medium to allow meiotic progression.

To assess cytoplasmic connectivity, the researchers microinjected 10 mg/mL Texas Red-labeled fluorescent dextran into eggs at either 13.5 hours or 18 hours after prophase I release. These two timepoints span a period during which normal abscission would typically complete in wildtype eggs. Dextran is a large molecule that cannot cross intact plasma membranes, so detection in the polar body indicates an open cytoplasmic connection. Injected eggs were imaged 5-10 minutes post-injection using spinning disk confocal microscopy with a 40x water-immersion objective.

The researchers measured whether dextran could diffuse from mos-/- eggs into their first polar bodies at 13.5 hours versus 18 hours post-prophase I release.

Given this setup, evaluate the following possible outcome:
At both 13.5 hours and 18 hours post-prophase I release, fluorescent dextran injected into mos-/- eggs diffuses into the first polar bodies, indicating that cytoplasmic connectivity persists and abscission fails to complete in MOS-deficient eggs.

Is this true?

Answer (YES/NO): NO